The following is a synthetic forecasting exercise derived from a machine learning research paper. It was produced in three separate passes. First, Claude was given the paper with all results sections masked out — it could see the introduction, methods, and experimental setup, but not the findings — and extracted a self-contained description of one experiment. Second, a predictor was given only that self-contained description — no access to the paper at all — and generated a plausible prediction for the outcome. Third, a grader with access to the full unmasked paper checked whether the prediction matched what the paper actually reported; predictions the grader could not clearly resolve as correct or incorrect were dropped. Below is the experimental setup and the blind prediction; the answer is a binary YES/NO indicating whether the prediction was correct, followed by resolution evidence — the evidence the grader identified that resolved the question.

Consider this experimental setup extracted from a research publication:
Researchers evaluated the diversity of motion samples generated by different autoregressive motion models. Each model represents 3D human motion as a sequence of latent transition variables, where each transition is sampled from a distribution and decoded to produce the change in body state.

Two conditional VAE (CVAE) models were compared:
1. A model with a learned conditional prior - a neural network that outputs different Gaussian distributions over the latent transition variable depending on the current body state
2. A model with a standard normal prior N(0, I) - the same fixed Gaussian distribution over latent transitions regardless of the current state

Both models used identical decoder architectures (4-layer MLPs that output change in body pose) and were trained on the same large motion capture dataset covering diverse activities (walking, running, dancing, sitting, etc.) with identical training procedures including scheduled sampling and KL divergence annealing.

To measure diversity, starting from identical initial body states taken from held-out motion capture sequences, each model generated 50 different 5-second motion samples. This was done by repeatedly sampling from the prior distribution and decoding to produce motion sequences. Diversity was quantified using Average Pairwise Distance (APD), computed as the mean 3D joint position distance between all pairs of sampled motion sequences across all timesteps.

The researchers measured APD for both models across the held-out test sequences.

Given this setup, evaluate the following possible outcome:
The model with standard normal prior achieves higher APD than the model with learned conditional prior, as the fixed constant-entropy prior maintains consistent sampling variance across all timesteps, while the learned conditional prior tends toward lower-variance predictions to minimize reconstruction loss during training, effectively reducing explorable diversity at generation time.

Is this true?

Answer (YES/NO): NO